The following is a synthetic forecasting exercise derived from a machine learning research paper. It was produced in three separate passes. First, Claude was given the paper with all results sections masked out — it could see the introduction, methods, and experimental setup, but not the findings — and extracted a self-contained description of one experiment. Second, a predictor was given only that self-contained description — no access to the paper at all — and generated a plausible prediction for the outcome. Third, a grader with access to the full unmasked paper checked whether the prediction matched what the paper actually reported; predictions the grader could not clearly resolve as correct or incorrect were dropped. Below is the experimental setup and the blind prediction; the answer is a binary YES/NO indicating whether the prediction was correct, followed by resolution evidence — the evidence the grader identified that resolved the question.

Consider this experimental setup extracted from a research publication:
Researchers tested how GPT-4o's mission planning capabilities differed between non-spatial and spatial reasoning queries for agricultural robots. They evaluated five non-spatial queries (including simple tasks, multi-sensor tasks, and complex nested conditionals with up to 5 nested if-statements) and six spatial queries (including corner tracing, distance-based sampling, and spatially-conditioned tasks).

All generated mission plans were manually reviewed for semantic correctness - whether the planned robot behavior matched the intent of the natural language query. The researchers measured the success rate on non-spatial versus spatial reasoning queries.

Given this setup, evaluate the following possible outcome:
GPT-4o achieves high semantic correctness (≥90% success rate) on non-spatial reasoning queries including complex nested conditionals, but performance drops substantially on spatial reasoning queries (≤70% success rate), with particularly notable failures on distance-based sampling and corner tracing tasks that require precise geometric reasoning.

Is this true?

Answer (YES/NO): YES